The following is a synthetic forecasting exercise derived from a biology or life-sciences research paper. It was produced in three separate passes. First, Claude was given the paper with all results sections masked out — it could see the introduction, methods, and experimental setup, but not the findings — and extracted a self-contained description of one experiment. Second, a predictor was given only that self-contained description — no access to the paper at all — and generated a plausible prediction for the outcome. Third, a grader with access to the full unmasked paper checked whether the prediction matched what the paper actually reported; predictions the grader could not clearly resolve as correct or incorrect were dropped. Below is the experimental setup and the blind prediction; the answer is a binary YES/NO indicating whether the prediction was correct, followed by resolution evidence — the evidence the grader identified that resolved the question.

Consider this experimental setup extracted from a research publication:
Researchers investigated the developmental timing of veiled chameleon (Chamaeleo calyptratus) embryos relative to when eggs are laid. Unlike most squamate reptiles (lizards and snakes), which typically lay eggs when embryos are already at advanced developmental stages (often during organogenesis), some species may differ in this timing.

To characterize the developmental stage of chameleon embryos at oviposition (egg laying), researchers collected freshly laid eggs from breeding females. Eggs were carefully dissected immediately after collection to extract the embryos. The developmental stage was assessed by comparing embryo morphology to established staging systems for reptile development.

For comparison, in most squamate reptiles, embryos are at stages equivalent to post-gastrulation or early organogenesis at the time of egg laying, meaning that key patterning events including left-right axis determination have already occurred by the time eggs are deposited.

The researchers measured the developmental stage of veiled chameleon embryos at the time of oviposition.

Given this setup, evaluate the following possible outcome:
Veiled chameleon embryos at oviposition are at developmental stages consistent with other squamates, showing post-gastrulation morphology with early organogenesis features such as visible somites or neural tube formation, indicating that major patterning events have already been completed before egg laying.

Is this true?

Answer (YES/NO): NO